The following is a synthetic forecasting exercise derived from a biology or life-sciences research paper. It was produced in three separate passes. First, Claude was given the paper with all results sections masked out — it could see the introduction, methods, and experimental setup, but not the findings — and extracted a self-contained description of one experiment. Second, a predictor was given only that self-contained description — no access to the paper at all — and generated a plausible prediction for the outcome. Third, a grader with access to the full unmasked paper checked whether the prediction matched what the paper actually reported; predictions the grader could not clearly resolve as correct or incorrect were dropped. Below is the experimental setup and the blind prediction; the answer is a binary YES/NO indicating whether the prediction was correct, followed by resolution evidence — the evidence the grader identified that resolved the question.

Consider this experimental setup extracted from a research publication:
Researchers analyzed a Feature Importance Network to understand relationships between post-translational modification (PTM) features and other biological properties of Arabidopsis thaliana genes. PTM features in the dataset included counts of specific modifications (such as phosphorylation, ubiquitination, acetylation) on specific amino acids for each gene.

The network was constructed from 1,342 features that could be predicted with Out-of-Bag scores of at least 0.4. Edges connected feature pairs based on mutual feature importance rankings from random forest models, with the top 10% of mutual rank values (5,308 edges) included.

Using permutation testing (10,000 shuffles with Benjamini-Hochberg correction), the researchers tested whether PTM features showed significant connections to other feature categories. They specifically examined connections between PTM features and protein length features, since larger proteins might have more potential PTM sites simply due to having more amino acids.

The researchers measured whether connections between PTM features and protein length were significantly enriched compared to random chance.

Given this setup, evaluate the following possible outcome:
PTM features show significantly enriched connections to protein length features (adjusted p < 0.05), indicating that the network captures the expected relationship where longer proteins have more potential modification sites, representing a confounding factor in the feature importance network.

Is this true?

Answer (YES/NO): NO